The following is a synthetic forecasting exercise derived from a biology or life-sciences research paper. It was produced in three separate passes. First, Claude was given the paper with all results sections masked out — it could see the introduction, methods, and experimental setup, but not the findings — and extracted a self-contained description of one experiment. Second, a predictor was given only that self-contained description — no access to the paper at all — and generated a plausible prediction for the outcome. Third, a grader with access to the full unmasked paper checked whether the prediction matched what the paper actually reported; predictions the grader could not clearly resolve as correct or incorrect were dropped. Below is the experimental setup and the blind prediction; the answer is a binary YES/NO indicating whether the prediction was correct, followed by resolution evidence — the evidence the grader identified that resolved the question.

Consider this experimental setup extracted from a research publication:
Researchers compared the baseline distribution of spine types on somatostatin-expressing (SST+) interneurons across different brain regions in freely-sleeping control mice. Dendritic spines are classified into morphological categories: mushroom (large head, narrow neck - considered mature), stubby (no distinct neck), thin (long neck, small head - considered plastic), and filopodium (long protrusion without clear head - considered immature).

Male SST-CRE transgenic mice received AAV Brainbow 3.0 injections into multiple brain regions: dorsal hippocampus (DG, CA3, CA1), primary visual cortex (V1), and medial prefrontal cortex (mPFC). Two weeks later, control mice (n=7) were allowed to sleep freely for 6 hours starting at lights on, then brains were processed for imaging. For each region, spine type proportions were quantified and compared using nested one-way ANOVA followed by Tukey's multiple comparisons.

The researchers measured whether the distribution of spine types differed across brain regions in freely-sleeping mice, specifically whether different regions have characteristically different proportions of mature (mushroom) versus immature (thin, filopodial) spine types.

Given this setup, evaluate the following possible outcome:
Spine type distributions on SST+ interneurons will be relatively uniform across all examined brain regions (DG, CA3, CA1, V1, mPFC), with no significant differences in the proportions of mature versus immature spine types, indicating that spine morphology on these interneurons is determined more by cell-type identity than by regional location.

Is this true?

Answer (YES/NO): NO